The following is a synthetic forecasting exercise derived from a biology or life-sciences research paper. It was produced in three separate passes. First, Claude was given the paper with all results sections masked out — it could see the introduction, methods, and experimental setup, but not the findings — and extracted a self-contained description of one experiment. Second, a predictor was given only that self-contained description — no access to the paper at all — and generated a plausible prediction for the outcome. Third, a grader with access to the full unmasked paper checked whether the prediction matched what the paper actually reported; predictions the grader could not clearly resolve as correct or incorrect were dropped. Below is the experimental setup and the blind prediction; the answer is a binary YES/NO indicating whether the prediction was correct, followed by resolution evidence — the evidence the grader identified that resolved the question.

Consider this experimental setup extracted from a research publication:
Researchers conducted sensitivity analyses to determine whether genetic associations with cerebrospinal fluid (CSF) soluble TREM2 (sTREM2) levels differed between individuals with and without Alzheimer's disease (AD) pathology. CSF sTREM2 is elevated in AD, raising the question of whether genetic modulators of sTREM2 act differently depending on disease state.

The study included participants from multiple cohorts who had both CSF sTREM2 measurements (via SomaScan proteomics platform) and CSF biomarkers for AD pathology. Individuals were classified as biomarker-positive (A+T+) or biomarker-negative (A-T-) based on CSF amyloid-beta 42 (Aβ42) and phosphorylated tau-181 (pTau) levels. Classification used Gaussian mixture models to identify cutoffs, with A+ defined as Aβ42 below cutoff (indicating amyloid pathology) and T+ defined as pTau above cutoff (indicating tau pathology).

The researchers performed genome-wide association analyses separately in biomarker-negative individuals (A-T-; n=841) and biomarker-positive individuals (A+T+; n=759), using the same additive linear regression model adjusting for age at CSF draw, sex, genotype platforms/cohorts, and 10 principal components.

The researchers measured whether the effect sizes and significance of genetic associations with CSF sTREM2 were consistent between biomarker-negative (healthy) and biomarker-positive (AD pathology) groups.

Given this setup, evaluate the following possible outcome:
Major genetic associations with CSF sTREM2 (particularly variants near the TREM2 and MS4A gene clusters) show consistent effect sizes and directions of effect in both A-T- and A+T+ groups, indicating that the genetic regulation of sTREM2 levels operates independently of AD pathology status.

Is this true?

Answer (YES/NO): YES